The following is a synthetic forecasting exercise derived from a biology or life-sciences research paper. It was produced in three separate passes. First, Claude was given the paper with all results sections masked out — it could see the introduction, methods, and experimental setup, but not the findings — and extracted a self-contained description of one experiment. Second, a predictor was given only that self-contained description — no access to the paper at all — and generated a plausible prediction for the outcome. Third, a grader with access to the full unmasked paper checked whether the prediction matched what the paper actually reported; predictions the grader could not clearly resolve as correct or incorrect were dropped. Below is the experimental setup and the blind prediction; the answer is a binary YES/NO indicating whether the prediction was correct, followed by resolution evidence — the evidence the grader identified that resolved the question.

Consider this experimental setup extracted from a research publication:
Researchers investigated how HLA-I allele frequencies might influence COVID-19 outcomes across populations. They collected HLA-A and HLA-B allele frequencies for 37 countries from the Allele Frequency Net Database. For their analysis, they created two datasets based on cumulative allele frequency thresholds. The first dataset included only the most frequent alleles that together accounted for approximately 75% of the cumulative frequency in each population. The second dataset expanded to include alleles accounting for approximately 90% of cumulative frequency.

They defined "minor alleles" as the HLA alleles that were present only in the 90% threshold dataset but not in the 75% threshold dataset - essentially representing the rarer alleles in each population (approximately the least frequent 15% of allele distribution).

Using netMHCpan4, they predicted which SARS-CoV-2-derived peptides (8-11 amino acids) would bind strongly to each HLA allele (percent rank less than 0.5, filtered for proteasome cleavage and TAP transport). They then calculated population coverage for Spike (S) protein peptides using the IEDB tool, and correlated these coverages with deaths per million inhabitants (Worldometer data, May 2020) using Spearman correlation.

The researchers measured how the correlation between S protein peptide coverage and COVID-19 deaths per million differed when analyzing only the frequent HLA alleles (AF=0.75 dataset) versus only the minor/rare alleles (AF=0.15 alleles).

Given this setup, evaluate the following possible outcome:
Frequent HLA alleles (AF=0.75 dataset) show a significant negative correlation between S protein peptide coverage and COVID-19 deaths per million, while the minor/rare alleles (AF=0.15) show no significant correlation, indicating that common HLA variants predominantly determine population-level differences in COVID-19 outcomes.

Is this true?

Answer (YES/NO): NO